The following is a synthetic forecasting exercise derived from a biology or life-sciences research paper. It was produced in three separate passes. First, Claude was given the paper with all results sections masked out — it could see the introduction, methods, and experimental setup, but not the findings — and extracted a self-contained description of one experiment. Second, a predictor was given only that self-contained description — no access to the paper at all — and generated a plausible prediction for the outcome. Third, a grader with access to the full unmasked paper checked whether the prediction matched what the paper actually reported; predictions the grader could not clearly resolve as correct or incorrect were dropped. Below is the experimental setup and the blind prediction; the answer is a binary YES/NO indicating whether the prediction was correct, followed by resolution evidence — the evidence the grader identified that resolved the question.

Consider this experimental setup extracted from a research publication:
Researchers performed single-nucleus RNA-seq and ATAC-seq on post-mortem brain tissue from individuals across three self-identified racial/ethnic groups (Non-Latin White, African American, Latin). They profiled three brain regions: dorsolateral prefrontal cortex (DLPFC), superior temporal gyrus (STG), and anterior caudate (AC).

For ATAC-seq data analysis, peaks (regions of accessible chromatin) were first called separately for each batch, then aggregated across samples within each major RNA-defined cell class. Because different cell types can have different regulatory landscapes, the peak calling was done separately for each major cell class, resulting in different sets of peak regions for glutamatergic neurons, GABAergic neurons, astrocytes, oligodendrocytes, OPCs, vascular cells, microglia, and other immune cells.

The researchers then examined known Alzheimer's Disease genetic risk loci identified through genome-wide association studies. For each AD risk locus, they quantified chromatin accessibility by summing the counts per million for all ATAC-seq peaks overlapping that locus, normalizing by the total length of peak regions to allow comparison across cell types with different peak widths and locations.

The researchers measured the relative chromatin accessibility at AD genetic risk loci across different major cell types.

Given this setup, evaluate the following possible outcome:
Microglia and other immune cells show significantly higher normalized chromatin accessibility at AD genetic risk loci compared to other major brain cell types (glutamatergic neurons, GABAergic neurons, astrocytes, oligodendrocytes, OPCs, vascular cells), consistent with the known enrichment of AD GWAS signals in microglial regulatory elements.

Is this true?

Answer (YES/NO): NO